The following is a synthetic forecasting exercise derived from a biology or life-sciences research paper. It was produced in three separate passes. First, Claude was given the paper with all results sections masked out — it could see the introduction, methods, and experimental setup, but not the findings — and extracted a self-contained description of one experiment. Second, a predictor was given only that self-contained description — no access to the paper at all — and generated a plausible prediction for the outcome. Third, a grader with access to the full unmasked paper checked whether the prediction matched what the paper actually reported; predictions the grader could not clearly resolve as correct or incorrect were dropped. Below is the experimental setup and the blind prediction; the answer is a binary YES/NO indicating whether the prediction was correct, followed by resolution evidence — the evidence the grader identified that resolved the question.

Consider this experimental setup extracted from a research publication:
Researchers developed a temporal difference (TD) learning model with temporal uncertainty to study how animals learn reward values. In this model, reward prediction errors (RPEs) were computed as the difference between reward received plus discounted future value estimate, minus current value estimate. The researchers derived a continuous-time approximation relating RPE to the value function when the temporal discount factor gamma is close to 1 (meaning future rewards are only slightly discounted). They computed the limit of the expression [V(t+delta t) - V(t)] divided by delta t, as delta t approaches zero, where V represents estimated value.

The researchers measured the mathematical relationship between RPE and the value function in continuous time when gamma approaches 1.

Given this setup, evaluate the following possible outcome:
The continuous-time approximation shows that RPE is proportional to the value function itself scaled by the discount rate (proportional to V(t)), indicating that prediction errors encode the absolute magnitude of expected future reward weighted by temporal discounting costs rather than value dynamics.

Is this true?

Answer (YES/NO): NO